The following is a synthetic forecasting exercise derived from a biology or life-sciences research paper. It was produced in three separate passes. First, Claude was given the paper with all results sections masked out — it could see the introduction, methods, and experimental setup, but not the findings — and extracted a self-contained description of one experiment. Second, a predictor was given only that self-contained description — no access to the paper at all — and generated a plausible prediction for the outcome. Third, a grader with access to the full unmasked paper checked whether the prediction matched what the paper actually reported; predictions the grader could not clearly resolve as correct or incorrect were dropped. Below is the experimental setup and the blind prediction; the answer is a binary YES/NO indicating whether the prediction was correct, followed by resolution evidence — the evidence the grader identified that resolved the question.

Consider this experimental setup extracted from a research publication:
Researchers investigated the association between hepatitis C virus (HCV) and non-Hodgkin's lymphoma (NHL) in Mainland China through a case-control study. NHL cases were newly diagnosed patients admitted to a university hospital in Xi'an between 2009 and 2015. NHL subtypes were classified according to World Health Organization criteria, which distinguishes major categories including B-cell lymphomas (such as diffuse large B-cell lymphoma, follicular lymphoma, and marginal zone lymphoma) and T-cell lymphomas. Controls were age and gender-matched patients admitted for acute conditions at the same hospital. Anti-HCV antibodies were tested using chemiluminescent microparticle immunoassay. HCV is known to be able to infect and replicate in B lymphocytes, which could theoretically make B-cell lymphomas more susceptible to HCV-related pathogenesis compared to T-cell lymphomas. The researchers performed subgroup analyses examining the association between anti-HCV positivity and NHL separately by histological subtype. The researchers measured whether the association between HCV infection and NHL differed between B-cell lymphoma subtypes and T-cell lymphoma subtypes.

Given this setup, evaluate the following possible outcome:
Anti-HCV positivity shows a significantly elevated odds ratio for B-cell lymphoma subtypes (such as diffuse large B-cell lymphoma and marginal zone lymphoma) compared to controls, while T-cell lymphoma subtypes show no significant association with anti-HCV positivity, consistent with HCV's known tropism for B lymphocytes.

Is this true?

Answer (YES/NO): NO